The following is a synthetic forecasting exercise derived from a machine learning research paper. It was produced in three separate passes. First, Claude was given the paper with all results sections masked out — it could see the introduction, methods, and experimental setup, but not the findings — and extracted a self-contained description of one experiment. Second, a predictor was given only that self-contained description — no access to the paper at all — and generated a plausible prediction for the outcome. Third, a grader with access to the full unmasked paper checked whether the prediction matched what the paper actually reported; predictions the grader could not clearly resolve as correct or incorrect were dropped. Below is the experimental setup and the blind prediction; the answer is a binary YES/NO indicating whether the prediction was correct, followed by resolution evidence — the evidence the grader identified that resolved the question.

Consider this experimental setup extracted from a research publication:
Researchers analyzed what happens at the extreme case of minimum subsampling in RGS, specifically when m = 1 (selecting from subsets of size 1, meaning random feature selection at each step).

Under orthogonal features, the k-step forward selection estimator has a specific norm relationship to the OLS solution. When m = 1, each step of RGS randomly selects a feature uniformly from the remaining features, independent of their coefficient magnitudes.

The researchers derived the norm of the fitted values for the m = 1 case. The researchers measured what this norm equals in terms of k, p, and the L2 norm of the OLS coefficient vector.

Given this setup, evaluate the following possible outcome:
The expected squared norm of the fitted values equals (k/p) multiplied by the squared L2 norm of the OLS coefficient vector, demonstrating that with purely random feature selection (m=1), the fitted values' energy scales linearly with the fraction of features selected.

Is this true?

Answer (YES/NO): YES